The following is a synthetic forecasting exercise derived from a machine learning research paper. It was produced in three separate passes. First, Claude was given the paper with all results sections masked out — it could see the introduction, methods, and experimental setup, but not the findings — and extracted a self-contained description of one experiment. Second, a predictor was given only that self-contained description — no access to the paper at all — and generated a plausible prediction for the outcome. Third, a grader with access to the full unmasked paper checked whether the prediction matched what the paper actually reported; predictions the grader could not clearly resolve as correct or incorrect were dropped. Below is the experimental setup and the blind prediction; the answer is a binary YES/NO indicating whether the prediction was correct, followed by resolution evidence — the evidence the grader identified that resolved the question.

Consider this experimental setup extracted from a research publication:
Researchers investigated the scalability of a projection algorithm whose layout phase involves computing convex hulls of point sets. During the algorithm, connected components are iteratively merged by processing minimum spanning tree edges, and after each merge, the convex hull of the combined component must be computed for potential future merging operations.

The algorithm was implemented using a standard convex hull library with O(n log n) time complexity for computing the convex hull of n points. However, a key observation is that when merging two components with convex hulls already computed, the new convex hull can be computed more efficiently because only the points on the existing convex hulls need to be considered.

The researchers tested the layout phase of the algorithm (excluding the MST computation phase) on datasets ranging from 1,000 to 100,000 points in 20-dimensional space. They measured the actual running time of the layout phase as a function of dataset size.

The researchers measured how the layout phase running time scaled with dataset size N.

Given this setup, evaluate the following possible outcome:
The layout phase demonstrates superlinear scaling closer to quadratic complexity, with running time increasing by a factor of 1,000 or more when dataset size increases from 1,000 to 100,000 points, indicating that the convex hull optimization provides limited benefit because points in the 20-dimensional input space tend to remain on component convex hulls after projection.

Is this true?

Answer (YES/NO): NO